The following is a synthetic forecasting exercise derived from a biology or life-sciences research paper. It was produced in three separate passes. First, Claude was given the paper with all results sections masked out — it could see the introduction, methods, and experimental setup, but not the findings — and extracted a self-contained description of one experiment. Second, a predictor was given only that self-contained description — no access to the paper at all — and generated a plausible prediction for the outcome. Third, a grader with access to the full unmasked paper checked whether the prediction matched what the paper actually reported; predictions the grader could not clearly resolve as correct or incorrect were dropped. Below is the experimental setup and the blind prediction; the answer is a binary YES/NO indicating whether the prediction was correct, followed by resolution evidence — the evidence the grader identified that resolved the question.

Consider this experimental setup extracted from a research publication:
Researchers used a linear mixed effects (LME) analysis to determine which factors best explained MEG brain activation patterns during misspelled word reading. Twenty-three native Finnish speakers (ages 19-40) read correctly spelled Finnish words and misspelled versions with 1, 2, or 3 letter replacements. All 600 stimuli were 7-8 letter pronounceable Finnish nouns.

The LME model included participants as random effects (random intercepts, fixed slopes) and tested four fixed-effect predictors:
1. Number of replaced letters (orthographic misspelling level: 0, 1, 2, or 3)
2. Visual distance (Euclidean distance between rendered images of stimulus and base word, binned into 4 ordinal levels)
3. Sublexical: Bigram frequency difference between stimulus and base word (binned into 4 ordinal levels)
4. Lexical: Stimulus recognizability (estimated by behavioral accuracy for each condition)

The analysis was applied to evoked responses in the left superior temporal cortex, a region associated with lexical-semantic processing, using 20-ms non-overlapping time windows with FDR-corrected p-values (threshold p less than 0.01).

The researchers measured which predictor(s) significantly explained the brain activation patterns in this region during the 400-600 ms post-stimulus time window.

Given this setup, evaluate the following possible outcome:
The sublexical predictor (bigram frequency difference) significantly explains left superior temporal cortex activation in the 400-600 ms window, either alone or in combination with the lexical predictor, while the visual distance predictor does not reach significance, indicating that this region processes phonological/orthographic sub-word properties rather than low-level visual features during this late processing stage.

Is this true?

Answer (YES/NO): NO